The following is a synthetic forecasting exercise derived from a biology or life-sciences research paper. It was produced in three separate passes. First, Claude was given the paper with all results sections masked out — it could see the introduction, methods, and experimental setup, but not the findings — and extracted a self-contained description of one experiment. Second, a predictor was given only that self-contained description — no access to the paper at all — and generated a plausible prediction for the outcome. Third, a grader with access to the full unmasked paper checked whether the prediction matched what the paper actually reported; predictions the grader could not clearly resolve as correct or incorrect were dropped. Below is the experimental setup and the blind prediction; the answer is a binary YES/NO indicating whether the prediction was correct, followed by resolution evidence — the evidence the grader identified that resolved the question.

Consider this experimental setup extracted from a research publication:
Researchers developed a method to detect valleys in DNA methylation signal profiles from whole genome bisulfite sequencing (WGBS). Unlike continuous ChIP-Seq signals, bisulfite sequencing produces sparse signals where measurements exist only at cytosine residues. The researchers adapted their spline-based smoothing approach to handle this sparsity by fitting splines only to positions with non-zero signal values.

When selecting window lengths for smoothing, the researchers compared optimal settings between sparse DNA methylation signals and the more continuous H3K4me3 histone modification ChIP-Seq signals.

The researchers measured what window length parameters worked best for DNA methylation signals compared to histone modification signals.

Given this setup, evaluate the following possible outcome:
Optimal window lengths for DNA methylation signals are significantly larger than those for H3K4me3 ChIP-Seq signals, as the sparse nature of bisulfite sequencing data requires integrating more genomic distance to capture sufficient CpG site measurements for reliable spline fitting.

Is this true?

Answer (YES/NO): YES